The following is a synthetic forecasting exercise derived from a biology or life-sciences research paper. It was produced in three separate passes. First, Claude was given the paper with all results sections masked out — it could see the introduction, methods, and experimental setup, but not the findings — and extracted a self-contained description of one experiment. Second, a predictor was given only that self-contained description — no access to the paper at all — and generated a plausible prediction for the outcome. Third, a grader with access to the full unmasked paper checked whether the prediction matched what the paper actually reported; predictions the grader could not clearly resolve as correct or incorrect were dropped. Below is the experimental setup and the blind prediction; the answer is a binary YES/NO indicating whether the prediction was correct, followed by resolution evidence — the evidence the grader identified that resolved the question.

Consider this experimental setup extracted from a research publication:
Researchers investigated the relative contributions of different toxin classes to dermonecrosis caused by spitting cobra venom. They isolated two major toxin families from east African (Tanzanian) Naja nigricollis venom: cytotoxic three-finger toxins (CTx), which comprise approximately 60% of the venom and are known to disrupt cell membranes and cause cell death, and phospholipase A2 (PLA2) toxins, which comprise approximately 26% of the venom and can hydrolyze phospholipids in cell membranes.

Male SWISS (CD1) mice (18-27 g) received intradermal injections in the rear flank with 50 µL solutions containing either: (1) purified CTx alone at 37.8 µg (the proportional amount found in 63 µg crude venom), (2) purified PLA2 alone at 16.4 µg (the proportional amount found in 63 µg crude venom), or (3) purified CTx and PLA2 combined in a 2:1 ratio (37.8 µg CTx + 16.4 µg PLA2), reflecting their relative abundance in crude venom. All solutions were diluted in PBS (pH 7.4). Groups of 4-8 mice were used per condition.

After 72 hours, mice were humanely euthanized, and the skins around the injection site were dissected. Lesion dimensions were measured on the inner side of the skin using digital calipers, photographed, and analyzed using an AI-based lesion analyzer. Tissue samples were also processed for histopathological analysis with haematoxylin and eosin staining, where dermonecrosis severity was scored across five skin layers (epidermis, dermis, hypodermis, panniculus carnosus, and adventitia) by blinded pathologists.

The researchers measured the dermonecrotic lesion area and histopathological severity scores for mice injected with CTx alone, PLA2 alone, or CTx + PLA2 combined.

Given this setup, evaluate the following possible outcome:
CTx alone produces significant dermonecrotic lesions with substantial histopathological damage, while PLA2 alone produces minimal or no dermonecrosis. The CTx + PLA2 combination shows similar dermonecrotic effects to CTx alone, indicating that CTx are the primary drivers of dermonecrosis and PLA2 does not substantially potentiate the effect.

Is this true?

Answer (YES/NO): NO